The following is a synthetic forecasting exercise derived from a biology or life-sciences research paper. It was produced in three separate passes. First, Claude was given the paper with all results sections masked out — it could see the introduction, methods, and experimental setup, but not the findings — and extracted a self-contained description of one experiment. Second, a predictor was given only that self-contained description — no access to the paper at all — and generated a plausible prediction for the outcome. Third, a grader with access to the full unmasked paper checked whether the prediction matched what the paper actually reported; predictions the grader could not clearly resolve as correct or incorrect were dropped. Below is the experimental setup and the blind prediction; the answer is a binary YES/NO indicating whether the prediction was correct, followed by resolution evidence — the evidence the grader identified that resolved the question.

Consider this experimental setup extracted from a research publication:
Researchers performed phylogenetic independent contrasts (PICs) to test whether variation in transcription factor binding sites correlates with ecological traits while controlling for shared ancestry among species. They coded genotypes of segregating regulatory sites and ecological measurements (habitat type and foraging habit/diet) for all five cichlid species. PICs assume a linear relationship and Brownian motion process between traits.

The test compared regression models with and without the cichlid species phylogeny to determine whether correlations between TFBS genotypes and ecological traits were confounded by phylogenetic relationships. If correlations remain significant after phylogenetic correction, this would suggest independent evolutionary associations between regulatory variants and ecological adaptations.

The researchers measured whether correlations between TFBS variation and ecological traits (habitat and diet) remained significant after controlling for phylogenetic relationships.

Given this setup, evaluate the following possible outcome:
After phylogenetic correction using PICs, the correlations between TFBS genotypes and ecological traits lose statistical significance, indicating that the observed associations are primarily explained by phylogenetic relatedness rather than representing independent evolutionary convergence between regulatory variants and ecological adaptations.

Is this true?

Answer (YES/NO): NO